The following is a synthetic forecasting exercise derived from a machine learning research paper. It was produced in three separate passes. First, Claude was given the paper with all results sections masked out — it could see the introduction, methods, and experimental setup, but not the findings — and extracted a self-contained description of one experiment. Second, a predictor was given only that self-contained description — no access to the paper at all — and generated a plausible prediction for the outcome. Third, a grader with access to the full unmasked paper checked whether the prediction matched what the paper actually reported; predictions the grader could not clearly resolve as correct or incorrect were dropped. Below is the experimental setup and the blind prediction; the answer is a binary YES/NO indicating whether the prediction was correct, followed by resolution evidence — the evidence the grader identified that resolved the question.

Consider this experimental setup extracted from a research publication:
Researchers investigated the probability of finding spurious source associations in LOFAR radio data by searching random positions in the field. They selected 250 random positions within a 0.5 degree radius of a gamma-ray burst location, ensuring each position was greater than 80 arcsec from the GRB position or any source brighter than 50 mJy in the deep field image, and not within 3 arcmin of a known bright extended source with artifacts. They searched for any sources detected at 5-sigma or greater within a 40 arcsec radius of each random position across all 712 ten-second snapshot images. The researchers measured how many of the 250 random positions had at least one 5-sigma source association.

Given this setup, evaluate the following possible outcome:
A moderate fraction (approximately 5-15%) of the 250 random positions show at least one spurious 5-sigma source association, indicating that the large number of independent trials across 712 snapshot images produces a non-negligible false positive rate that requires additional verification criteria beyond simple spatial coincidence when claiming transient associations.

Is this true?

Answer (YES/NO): NO